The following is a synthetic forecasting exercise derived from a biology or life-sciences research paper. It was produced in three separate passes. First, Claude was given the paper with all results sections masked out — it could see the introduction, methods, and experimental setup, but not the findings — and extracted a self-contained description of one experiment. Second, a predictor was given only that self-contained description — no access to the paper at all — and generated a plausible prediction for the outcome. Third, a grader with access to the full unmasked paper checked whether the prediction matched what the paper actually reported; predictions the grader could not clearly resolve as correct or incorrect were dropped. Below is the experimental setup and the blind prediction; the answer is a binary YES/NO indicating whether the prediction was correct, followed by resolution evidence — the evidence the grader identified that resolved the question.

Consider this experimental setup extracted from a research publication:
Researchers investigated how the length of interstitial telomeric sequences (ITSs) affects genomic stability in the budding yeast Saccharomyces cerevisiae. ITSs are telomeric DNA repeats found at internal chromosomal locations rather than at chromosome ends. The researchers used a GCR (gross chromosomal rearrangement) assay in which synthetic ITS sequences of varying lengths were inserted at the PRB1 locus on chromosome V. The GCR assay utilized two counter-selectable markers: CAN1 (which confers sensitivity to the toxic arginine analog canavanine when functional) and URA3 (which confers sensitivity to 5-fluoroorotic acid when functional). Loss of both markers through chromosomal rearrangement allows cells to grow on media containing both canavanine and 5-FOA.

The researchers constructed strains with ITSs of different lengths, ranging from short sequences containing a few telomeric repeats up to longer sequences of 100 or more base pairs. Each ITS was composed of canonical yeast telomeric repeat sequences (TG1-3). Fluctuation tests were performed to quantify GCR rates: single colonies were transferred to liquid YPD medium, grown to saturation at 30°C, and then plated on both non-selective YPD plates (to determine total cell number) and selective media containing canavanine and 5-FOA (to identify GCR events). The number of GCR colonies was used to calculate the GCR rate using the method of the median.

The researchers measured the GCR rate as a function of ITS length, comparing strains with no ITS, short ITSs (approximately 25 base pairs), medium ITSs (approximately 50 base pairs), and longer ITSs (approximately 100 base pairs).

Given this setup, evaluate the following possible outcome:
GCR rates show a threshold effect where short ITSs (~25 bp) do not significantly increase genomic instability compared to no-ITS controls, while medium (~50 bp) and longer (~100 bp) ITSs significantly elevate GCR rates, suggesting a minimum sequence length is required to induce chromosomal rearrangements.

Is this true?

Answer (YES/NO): NO